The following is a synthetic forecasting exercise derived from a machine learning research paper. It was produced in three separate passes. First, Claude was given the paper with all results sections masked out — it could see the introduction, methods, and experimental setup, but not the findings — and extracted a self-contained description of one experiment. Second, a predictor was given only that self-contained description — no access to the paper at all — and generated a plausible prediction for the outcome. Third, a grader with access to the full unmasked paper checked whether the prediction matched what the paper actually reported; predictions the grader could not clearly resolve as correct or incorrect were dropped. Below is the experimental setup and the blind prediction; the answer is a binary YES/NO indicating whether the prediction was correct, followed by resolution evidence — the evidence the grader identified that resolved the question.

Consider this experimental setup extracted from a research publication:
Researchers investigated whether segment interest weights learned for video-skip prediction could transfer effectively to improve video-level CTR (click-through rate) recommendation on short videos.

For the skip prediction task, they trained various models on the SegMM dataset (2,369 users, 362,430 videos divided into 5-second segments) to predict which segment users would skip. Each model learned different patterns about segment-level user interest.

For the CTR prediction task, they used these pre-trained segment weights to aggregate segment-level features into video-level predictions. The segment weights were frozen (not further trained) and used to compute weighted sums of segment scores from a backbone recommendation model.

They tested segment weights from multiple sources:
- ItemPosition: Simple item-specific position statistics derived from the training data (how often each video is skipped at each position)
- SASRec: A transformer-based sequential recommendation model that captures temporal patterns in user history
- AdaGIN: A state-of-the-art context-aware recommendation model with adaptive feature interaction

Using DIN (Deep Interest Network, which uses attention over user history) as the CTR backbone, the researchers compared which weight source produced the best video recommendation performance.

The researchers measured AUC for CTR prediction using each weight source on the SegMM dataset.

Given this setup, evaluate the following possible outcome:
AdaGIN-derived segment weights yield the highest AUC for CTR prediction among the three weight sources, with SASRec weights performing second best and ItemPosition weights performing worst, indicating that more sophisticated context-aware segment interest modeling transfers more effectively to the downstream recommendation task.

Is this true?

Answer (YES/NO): NO